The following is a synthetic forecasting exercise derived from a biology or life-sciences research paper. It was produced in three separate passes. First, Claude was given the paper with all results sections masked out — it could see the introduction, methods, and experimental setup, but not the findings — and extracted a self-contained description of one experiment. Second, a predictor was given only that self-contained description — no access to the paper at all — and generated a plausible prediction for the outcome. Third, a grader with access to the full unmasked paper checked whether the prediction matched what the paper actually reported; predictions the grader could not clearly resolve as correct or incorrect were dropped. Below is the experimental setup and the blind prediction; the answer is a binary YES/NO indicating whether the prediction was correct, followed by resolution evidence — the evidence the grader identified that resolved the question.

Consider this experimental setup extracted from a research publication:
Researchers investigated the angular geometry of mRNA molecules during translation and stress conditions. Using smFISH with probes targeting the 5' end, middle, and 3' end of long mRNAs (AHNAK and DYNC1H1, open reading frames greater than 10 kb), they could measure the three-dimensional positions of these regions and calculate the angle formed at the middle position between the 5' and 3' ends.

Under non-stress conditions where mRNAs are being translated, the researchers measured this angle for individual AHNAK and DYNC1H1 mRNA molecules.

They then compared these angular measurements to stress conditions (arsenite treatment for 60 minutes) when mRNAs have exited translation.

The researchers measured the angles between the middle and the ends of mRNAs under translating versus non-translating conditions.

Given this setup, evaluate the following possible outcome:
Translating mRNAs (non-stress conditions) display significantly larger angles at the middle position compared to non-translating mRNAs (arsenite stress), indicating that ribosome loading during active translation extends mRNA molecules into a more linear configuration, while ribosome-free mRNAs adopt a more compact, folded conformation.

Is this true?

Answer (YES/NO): YES